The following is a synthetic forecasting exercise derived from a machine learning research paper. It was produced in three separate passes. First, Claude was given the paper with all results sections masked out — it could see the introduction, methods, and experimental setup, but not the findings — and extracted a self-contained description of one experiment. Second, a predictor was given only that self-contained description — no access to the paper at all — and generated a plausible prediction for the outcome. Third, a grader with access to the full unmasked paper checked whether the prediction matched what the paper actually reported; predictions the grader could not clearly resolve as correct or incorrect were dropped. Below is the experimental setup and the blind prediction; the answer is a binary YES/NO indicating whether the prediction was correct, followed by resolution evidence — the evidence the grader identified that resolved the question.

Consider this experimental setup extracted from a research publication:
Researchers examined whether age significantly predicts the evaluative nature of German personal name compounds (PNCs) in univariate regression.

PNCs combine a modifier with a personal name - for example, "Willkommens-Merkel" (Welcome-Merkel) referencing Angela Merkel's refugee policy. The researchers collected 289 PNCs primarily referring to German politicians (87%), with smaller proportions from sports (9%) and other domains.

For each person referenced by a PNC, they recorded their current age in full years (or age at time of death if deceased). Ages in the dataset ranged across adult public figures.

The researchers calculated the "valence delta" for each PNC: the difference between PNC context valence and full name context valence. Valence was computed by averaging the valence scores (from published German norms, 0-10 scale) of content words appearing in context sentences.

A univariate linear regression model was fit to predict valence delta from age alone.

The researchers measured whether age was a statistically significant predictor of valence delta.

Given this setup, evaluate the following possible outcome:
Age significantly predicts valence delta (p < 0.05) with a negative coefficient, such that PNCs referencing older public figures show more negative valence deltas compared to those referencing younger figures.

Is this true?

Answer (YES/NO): YES